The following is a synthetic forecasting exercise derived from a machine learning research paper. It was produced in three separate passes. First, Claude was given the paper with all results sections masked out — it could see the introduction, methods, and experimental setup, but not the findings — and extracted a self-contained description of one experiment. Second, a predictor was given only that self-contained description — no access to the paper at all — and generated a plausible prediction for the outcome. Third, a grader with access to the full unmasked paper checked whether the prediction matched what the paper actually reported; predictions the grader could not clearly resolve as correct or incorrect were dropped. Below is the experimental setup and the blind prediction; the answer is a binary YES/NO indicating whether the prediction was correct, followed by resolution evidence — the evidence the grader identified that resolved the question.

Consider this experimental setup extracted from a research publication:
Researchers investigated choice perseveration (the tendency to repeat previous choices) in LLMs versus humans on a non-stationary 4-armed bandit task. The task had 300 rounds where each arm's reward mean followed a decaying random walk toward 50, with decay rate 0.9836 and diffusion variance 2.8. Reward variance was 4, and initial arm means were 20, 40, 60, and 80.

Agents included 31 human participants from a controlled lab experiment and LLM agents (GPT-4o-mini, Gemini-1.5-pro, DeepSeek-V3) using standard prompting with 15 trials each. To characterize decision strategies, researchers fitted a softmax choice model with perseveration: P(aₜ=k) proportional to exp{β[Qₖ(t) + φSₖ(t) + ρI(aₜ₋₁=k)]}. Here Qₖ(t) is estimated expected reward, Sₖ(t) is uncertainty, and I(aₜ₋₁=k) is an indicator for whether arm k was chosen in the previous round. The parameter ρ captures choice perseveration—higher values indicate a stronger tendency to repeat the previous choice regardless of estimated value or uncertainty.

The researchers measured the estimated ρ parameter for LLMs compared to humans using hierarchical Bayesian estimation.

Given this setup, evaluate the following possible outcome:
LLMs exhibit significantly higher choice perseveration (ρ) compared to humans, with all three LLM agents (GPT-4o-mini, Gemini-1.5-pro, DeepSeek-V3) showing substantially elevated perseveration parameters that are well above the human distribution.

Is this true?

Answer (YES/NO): NO